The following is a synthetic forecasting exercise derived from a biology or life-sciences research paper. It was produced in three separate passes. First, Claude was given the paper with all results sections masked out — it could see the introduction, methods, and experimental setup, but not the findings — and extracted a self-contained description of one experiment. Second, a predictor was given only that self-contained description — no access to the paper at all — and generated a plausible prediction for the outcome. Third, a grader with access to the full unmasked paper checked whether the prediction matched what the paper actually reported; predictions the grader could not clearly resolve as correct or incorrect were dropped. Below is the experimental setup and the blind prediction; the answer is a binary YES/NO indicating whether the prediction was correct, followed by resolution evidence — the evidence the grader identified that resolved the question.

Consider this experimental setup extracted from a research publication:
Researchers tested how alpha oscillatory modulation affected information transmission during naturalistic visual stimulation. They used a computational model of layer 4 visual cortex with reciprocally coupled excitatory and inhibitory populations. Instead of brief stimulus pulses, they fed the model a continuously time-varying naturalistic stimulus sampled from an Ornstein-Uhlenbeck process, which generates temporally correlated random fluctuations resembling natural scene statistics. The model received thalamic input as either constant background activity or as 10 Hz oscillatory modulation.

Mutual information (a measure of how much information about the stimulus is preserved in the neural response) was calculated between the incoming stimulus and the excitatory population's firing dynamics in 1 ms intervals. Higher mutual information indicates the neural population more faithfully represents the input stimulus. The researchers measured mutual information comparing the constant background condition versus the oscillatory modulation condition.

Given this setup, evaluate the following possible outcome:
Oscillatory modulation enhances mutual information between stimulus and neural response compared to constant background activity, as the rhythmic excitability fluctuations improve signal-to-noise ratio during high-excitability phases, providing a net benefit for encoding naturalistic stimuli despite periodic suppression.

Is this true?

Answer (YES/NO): YES